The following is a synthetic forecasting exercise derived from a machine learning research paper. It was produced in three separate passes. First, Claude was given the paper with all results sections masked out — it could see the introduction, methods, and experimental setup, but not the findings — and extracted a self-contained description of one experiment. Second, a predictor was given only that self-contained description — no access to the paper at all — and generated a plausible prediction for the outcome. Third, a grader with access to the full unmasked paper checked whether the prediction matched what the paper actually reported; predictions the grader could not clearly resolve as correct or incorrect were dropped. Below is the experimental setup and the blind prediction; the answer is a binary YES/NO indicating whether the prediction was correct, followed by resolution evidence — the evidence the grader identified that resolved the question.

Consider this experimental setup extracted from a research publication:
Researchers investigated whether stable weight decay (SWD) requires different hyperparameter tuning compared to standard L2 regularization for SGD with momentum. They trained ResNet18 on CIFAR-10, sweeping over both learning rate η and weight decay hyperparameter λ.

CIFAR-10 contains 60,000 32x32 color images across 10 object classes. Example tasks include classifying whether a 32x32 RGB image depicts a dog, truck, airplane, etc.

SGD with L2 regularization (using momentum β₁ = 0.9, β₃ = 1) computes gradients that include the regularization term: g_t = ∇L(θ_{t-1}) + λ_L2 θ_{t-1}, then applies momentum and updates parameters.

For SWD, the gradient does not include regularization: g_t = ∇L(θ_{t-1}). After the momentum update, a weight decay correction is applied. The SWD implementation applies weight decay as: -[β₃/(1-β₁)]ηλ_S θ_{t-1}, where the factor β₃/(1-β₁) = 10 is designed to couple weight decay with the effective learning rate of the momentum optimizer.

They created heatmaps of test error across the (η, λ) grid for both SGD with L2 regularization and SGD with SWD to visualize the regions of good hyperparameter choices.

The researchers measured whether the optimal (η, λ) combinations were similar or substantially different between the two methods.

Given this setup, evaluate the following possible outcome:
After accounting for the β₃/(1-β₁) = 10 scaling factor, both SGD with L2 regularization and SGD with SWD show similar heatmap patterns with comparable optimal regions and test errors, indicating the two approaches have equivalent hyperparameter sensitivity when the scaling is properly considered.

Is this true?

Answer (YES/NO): NO